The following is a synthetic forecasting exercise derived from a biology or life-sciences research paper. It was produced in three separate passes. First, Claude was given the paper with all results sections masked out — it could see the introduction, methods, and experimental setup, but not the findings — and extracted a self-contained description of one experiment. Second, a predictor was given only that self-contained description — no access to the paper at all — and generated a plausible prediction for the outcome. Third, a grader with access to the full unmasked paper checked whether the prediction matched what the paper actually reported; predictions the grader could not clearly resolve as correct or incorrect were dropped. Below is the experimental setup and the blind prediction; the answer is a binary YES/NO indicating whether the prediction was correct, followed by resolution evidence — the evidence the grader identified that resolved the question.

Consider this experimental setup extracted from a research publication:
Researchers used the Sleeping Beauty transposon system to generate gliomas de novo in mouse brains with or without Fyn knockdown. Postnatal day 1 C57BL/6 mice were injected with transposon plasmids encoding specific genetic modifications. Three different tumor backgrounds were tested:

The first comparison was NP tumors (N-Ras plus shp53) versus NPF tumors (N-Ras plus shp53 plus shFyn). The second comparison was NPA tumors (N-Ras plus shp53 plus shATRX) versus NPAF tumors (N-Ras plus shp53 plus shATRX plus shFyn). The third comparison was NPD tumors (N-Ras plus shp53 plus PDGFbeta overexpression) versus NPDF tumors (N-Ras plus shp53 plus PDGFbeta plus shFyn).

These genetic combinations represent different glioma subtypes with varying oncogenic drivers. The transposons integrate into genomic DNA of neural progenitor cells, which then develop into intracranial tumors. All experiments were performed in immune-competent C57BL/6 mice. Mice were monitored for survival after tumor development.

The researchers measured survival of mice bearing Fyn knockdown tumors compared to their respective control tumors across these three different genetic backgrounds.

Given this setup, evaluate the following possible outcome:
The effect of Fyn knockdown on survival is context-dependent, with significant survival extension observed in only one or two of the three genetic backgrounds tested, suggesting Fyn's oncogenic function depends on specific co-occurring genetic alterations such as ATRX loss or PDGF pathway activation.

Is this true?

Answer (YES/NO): NO